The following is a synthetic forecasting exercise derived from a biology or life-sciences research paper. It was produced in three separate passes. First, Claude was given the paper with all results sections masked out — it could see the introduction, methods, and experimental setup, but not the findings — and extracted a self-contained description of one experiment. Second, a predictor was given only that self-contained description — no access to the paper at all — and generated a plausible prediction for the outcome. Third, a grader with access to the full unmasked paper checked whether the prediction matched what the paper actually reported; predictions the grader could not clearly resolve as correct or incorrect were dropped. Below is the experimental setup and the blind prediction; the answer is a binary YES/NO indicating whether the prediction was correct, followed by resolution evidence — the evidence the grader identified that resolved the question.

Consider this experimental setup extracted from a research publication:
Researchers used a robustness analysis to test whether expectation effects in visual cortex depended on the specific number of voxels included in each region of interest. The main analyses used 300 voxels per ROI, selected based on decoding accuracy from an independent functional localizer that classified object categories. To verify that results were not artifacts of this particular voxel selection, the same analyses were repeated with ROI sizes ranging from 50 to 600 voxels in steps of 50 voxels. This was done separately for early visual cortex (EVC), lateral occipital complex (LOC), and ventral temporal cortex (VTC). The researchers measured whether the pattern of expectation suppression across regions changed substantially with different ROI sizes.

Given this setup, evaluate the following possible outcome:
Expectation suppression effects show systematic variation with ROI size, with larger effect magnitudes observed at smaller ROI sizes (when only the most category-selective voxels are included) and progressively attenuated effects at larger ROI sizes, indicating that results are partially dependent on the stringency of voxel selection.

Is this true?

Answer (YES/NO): NO